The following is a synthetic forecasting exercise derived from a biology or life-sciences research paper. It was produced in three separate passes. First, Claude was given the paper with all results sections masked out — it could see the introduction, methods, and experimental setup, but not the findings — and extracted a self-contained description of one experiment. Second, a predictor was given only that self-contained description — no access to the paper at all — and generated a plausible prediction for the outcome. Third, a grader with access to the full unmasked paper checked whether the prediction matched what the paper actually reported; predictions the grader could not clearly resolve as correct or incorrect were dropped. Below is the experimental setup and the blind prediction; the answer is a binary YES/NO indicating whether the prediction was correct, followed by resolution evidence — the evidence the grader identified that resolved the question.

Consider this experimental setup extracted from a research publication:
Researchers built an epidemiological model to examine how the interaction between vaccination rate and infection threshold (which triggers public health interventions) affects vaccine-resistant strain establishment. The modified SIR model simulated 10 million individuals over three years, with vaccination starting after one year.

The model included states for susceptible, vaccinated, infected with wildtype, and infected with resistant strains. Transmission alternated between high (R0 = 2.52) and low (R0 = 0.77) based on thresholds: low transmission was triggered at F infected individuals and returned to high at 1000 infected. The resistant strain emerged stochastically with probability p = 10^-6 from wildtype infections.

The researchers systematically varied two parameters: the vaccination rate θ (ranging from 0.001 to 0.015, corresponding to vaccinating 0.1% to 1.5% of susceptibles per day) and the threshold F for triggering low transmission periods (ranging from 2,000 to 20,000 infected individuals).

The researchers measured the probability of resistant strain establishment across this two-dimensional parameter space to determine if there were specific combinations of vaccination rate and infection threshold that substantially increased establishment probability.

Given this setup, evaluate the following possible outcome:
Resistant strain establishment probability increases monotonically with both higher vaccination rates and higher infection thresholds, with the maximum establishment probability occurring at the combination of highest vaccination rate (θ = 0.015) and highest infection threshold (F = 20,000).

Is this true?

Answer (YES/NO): NO